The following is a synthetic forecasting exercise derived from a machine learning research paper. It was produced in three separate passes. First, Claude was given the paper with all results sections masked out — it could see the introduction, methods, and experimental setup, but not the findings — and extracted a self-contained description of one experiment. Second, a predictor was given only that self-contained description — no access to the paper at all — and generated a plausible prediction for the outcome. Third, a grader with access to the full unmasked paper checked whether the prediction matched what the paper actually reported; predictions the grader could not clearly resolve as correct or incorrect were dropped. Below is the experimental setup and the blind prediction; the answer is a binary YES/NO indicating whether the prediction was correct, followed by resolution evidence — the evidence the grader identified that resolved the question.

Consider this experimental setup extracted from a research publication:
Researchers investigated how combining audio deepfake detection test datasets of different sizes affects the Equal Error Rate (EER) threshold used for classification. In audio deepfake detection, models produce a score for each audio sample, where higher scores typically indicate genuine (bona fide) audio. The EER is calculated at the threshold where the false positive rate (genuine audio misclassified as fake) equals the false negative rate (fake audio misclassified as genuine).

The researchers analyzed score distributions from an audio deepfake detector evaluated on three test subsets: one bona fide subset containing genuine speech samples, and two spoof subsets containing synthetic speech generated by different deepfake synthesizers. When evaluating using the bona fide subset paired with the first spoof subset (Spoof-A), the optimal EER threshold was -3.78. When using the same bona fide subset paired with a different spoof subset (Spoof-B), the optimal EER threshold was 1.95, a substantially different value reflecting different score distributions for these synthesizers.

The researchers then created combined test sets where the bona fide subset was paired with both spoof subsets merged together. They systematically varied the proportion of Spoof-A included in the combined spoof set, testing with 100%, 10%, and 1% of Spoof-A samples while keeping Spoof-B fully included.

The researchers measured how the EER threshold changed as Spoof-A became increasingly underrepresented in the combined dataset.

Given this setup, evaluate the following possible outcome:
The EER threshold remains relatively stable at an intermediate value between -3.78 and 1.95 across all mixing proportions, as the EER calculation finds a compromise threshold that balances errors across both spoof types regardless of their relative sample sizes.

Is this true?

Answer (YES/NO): NO